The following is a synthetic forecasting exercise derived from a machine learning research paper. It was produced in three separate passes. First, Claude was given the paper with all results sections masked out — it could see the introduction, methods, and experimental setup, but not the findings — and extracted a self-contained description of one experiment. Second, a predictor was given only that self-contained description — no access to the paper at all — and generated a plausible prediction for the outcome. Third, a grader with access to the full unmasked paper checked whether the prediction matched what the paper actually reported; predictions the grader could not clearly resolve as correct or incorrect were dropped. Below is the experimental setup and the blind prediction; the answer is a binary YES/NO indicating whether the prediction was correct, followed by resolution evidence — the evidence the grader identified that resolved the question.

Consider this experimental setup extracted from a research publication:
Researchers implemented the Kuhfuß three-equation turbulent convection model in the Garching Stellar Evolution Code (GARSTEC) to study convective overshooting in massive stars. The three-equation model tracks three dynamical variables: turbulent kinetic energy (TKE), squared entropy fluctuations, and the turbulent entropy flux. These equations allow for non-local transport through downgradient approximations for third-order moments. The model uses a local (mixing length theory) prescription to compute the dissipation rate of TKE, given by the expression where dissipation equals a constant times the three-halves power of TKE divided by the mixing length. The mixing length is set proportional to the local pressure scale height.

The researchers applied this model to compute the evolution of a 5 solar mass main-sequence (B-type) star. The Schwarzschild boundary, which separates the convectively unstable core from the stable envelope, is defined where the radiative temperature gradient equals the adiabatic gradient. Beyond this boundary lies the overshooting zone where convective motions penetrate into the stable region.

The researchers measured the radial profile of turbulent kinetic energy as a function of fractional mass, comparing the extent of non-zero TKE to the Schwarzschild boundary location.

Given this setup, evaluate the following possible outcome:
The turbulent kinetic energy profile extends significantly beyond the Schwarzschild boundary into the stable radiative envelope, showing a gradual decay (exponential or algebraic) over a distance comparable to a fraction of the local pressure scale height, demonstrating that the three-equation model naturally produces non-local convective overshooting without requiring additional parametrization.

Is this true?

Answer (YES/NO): NO